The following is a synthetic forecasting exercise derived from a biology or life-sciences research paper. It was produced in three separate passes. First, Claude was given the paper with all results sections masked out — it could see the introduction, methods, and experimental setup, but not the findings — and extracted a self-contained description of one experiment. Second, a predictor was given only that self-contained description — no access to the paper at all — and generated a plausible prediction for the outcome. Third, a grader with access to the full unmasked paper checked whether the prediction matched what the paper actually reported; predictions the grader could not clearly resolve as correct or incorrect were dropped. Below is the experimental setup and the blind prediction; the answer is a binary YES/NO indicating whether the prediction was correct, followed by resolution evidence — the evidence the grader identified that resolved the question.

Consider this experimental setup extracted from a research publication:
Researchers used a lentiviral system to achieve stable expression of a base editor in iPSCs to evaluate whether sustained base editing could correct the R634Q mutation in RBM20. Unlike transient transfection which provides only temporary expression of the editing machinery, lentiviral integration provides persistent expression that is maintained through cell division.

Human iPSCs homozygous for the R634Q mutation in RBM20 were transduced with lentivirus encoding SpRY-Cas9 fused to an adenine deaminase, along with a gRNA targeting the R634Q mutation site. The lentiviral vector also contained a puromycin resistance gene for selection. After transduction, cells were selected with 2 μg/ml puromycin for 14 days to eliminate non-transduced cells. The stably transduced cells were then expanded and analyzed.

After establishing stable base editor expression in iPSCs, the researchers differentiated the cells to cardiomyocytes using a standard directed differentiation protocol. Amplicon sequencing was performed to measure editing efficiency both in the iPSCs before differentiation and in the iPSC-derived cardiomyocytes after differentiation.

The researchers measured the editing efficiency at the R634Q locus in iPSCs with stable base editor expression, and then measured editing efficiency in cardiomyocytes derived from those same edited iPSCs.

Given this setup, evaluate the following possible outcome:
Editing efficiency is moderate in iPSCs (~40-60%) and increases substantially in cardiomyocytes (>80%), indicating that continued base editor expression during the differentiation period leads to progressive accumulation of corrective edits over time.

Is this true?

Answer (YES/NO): NO